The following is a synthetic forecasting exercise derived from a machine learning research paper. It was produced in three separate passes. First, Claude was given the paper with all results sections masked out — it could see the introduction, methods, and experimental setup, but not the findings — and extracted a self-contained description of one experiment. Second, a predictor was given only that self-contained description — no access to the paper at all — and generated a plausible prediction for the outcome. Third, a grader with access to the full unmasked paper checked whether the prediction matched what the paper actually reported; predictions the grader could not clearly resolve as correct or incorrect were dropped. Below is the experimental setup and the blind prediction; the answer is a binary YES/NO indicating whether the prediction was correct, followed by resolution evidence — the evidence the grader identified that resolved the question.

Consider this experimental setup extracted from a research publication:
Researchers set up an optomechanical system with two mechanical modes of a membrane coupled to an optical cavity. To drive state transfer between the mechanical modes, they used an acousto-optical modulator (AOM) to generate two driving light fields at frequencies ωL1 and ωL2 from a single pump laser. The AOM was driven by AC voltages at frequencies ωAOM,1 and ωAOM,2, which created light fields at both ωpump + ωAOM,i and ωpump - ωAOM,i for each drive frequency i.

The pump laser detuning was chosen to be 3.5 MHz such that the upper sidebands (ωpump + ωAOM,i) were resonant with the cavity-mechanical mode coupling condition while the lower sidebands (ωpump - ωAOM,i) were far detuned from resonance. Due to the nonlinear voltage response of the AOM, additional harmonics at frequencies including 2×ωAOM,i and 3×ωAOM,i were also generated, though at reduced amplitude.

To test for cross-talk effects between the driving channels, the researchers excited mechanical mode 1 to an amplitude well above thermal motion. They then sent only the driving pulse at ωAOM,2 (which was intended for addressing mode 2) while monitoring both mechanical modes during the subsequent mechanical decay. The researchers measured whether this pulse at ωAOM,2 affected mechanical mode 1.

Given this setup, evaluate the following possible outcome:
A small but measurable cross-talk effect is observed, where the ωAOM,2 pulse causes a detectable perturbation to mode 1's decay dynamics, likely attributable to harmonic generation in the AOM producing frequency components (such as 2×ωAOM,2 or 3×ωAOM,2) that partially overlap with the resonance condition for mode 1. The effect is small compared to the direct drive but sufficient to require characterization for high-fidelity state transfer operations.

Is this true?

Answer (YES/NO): NO